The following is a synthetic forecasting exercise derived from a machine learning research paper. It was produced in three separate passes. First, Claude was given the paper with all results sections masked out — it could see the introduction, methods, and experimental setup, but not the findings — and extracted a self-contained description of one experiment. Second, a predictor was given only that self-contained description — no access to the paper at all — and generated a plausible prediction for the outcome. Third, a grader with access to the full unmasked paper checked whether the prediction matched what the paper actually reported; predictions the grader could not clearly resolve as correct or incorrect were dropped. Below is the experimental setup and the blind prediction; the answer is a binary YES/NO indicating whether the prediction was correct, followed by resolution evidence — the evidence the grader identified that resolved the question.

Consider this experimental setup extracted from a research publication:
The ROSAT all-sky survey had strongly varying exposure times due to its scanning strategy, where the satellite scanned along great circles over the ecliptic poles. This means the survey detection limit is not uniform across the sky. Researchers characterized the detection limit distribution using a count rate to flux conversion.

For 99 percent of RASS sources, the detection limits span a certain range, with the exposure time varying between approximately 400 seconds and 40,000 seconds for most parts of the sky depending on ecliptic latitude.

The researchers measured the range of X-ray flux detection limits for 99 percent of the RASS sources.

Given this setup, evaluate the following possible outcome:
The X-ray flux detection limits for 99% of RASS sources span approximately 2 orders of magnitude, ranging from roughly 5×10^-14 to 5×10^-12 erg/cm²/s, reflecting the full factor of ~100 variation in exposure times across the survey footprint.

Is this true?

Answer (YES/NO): NO